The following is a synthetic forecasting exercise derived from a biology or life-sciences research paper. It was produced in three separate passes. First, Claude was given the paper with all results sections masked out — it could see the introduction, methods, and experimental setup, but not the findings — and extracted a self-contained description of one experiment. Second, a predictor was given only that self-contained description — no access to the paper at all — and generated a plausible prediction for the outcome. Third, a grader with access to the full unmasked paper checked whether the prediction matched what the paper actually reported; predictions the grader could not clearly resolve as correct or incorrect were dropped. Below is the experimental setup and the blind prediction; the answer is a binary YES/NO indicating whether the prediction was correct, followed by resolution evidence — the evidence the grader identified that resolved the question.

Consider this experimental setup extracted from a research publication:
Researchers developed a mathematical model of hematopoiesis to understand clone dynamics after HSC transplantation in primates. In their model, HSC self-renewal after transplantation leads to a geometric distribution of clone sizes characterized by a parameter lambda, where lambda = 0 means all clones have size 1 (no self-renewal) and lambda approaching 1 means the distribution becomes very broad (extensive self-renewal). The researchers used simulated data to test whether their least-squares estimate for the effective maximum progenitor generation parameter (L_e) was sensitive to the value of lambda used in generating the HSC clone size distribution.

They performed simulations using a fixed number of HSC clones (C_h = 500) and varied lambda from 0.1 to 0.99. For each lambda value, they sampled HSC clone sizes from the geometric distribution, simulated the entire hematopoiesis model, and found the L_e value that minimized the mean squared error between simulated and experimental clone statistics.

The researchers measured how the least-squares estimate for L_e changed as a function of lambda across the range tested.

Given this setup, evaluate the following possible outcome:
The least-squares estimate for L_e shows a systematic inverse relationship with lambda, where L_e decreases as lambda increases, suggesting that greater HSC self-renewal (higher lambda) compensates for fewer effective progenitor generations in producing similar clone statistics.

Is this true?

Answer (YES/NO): NO